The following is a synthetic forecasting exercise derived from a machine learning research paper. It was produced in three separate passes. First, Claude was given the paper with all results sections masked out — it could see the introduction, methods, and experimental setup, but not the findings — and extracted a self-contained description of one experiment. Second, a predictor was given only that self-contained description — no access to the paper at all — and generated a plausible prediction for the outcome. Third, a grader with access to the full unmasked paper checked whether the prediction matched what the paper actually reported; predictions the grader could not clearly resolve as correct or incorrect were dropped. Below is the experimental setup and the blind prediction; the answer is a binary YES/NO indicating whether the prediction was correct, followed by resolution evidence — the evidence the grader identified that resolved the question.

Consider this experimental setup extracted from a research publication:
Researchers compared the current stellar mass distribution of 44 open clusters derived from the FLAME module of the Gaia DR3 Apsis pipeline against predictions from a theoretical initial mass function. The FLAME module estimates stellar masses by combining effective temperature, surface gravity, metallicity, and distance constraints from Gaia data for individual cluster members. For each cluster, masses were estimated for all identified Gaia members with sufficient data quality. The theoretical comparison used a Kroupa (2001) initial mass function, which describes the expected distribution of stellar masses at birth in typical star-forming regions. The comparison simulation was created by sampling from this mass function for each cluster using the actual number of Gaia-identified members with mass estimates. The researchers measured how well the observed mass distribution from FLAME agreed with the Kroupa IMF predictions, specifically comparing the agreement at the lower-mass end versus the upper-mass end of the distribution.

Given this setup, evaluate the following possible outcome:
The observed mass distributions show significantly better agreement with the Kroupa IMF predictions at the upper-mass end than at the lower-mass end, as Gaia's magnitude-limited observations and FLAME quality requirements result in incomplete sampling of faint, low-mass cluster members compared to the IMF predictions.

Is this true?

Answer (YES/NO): YES